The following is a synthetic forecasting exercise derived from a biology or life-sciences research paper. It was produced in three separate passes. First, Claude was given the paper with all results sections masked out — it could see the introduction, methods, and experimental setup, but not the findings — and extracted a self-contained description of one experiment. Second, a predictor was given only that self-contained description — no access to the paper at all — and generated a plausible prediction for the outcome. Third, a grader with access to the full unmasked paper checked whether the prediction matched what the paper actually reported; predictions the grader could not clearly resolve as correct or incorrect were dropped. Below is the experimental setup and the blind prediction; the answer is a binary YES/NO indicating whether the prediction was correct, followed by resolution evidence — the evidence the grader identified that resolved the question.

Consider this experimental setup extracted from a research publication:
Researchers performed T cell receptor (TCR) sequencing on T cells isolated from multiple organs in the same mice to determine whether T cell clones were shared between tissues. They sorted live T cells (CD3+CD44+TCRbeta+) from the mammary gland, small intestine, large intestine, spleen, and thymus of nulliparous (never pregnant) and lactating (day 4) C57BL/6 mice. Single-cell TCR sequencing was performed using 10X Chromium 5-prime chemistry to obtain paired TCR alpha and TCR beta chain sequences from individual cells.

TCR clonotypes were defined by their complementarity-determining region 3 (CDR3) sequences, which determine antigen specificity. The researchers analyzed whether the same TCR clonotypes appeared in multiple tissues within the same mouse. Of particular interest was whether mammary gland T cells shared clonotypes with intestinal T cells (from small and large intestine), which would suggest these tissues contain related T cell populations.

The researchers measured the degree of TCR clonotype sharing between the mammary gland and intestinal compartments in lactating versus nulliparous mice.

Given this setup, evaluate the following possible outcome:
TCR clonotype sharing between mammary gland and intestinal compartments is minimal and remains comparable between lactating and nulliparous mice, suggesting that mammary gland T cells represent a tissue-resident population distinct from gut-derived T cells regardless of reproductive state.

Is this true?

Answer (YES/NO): NO